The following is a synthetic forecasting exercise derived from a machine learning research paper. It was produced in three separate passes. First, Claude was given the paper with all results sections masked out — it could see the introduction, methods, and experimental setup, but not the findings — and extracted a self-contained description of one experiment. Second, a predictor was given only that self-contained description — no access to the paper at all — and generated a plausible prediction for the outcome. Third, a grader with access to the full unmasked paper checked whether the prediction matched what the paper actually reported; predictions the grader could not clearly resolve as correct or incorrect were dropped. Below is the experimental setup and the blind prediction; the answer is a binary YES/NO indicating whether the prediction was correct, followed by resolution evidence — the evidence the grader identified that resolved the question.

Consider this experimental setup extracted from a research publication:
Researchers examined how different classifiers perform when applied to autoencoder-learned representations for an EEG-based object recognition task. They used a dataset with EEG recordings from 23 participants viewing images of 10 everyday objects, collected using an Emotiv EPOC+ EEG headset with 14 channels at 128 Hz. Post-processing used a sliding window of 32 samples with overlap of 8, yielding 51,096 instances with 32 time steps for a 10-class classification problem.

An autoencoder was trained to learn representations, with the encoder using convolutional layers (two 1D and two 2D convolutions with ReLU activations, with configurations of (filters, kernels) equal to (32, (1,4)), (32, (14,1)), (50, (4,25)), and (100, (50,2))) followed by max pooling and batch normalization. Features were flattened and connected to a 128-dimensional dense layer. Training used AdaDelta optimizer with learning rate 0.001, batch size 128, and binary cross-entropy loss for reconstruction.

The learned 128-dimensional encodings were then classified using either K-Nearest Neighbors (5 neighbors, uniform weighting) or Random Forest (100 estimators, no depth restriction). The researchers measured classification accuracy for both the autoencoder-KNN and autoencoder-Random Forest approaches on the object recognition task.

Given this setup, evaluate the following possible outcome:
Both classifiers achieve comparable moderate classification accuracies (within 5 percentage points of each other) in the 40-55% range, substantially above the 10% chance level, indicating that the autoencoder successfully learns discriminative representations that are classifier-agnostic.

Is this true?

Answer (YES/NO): NO